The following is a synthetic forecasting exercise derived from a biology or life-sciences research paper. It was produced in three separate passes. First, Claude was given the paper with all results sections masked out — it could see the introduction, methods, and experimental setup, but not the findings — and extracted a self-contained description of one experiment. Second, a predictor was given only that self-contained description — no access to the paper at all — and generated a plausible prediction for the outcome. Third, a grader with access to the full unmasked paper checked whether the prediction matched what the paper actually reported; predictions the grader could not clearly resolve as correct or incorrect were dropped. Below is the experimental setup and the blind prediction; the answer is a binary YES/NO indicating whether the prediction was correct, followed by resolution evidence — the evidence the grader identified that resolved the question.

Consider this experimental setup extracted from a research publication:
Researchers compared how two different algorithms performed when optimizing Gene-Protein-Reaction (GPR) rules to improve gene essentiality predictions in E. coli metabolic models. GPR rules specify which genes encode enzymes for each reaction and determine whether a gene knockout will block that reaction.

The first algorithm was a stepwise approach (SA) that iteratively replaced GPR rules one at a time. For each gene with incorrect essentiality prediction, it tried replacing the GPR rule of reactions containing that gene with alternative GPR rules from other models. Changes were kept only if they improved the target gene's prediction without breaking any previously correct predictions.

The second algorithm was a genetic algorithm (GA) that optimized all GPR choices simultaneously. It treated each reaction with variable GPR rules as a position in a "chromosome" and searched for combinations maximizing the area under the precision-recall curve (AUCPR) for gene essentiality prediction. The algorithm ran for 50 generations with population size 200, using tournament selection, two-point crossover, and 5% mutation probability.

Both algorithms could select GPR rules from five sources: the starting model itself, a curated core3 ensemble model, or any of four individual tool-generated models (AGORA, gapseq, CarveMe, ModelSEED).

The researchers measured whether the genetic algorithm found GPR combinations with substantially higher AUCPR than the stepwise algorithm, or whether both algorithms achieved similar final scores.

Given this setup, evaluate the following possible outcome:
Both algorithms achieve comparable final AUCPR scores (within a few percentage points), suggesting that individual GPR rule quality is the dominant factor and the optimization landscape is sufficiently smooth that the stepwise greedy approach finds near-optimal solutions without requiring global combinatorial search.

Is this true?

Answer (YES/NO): NO